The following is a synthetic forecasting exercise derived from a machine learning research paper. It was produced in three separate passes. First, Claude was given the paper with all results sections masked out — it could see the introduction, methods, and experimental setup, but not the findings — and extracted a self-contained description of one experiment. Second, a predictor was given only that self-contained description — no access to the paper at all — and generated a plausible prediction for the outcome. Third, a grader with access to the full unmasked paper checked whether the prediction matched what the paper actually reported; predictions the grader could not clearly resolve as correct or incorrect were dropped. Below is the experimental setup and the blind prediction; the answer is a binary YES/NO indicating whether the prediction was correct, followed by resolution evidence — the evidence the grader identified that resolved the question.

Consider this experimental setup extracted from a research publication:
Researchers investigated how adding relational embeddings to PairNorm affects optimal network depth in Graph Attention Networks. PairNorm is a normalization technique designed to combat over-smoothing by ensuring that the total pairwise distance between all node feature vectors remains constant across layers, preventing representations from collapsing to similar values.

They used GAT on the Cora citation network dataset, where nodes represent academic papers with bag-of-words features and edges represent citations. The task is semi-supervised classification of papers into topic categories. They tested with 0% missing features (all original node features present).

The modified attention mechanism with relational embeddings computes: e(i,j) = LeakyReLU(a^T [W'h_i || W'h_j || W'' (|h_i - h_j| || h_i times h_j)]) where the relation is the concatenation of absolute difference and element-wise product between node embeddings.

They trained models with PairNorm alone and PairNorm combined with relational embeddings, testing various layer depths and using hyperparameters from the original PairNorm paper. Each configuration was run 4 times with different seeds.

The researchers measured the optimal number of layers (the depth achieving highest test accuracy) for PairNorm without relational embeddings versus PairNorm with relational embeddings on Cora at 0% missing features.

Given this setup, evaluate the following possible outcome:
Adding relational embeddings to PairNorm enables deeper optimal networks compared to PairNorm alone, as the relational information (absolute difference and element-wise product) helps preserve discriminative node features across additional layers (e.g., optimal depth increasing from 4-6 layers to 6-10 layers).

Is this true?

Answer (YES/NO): NO